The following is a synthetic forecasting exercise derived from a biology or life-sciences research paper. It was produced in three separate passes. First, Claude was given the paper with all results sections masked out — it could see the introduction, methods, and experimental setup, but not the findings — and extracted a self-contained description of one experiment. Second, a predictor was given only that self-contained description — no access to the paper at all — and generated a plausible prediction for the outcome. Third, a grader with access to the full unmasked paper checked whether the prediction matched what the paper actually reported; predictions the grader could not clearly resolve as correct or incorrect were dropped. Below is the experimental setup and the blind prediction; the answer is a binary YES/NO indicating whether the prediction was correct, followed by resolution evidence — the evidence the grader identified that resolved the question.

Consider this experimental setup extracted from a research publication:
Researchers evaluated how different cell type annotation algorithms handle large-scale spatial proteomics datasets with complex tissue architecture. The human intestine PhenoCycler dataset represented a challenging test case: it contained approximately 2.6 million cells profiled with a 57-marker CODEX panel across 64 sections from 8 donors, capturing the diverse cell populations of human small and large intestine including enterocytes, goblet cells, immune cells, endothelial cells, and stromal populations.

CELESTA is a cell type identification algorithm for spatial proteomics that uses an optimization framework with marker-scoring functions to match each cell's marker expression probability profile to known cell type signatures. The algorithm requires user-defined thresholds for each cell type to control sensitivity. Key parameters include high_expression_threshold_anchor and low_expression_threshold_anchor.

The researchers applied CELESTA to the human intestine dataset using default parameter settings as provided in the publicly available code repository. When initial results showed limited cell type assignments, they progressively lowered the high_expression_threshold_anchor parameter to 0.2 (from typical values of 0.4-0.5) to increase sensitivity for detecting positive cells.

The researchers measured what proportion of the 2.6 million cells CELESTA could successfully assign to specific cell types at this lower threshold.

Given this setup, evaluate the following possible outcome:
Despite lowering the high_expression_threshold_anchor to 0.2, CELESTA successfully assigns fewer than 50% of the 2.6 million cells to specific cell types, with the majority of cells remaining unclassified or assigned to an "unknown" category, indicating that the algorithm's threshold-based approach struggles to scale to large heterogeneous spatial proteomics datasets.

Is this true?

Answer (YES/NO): YES